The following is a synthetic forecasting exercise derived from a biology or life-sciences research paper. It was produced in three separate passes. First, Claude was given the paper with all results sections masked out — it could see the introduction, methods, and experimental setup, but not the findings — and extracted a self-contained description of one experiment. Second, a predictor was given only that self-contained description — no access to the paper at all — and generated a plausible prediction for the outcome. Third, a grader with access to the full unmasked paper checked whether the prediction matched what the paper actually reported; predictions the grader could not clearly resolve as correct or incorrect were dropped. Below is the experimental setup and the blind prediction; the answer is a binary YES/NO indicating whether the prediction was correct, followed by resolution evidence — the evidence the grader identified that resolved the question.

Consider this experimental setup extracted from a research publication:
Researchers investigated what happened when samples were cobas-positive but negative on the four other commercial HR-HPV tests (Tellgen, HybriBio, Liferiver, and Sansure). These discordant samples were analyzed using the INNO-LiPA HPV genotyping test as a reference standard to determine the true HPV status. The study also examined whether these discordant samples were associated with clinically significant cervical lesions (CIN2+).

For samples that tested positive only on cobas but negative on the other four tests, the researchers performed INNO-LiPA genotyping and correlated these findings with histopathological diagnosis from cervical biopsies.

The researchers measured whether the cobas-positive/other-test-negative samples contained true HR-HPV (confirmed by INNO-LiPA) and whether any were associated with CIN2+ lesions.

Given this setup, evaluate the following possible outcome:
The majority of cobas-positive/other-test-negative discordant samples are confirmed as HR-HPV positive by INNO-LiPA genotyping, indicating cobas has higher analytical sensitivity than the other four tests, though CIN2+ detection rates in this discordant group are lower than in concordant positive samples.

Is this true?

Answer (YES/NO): YES